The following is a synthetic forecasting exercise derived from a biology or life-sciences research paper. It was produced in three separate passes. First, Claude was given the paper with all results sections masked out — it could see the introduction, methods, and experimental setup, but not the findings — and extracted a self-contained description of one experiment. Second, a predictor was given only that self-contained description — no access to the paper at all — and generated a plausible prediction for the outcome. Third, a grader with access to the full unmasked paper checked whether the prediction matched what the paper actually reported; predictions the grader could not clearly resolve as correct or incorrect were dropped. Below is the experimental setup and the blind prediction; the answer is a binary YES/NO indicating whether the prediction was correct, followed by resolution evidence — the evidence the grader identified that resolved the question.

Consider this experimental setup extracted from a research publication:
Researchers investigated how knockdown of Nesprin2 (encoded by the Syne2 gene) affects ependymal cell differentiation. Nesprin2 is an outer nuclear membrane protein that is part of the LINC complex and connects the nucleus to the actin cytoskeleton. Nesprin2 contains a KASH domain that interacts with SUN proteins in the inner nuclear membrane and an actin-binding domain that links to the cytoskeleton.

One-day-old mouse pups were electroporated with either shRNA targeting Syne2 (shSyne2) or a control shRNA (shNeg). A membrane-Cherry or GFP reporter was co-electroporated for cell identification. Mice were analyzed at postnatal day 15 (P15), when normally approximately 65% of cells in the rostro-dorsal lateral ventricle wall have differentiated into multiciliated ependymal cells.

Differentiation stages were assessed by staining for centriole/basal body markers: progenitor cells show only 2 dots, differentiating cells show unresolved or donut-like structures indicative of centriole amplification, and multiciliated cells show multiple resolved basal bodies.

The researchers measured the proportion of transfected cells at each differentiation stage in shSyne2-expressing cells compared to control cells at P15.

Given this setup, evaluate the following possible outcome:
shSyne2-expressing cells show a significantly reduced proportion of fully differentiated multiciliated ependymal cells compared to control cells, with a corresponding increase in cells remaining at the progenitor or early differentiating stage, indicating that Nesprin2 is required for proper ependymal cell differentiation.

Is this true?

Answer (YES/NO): YES